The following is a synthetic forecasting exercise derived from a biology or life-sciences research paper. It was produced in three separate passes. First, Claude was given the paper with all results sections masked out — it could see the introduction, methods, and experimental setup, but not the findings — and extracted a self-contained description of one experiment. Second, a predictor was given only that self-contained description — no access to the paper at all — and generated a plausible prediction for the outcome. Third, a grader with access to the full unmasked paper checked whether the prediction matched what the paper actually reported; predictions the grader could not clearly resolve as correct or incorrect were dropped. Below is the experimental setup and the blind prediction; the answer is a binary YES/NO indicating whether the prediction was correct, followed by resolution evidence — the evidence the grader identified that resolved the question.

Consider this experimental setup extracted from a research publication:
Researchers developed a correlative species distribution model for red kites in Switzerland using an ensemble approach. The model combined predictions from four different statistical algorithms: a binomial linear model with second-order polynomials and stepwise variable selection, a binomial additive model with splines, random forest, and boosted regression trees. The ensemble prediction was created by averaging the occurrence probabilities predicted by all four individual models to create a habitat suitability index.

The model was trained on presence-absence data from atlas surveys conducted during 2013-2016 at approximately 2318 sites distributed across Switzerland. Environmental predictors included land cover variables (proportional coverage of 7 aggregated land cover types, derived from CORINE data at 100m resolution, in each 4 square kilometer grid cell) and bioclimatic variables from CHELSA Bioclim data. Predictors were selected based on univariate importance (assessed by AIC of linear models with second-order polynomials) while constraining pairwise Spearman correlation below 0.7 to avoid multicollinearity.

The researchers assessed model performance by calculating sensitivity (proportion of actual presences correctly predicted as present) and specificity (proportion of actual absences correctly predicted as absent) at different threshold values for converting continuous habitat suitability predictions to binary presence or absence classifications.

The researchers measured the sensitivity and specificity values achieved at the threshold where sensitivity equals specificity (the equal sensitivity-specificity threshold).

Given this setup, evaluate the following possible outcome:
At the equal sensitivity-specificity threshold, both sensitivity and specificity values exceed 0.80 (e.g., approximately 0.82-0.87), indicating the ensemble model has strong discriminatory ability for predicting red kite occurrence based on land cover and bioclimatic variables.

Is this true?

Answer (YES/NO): NO